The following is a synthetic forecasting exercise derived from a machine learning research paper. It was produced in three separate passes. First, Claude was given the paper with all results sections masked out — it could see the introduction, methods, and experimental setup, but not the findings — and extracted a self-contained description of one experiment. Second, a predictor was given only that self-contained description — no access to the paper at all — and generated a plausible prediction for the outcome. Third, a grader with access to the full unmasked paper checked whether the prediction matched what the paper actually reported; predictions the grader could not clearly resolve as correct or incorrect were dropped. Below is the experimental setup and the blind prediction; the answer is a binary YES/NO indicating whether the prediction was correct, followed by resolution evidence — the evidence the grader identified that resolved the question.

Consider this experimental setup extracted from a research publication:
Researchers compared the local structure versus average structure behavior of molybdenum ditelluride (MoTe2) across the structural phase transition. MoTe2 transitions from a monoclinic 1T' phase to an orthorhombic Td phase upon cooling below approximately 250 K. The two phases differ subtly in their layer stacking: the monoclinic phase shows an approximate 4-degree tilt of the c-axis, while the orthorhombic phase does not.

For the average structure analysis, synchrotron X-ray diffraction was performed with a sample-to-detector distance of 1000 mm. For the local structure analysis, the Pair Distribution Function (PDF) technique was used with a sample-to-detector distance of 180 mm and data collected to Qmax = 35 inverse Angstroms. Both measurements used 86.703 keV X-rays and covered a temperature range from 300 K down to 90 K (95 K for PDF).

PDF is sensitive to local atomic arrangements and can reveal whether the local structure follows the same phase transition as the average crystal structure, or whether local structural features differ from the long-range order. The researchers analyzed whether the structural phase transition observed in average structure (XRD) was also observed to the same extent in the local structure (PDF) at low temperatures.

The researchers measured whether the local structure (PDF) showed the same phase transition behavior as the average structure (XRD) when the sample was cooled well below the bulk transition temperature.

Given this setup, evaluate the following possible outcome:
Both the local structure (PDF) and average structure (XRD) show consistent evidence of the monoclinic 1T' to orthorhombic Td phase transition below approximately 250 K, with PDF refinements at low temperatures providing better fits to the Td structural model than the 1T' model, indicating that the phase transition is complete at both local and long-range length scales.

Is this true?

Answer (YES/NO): NO